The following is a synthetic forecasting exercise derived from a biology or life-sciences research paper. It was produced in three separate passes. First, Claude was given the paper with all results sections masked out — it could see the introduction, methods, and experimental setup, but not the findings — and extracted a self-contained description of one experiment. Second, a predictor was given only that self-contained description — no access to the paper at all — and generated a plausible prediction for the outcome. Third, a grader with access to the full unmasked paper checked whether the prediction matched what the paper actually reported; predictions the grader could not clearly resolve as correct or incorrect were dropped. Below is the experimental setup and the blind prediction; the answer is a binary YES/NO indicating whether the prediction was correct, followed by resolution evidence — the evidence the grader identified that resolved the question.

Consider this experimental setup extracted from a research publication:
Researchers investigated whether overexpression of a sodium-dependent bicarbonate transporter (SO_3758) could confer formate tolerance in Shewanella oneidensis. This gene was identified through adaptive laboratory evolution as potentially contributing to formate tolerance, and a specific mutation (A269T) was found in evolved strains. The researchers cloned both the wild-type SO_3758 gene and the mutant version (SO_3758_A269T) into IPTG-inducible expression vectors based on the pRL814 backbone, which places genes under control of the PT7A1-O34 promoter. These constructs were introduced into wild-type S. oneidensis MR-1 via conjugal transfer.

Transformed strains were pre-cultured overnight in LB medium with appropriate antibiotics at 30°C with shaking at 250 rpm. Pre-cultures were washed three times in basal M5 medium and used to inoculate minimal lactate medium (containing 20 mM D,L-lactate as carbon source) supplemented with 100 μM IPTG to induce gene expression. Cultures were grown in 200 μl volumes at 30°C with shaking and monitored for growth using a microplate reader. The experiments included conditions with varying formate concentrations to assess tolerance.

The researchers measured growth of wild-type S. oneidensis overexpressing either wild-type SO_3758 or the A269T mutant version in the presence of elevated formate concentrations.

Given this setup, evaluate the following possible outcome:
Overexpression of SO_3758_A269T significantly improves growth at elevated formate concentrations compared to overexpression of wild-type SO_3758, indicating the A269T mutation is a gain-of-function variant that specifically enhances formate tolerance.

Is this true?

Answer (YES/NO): YES